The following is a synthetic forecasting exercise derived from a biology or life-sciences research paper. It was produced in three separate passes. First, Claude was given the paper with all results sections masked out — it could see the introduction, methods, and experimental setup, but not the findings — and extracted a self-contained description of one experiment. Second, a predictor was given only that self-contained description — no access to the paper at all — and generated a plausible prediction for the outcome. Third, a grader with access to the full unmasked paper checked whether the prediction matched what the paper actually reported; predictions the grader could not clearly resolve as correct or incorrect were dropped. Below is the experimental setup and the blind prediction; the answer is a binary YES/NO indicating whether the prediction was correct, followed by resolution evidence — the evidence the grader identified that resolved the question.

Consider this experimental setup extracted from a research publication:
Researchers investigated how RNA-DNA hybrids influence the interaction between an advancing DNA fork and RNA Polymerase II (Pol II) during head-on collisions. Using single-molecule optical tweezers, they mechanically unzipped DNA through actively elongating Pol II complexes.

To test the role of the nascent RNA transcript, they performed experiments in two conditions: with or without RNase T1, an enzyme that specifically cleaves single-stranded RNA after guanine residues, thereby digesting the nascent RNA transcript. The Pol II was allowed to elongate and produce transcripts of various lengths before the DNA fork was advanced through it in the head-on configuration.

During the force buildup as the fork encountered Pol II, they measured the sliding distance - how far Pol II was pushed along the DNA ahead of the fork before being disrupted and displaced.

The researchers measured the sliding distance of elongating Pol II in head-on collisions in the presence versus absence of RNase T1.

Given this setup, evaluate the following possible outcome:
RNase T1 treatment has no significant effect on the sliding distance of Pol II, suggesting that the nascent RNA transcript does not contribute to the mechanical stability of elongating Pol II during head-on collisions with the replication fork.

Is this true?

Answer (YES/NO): NO